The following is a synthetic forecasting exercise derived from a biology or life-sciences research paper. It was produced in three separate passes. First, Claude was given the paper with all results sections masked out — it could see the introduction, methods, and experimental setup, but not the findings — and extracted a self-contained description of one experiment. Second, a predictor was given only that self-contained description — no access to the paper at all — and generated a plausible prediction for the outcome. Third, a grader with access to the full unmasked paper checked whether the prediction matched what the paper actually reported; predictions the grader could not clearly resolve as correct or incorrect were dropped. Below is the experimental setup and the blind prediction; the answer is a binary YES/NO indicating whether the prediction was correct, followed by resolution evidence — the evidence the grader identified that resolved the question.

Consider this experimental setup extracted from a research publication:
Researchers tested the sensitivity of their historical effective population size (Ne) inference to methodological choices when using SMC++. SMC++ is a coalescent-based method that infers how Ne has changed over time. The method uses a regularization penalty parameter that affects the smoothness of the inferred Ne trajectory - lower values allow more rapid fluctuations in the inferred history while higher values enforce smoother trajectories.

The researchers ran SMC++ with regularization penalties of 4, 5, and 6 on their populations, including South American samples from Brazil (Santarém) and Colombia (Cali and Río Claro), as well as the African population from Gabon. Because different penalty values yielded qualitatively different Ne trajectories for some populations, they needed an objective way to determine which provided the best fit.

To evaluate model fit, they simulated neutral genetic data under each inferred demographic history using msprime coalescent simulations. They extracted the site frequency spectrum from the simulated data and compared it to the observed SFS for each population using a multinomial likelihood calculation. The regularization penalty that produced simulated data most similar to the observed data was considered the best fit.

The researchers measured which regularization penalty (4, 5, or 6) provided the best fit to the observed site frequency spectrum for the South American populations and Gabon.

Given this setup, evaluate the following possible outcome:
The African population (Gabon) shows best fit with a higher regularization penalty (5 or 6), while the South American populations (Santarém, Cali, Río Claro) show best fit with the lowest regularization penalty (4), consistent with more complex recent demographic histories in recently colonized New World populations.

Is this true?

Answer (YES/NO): NO